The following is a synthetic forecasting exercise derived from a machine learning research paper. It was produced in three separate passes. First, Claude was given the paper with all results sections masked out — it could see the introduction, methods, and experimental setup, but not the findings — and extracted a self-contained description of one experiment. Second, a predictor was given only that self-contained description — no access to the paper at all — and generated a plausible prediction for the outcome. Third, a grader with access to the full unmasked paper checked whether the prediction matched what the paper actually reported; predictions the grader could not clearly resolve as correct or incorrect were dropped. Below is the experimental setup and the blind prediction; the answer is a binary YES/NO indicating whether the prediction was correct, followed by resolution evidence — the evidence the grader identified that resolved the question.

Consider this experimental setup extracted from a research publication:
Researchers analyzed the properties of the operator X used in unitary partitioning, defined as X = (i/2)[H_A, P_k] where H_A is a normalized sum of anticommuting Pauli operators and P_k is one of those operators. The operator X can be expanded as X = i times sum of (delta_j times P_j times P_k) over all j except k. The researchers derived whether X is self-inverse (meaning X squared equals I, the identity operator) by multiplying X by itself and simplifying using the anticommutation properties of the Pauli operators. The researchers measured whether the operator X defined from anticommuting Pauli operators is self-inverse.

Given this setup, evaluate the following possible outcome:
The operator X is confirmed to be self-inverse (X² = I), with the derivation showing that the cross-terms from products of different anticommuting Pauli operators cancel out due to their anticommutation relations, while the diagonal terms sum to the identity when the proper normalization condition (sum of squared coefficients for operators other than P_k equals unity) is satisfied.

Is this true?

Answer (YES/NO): YES